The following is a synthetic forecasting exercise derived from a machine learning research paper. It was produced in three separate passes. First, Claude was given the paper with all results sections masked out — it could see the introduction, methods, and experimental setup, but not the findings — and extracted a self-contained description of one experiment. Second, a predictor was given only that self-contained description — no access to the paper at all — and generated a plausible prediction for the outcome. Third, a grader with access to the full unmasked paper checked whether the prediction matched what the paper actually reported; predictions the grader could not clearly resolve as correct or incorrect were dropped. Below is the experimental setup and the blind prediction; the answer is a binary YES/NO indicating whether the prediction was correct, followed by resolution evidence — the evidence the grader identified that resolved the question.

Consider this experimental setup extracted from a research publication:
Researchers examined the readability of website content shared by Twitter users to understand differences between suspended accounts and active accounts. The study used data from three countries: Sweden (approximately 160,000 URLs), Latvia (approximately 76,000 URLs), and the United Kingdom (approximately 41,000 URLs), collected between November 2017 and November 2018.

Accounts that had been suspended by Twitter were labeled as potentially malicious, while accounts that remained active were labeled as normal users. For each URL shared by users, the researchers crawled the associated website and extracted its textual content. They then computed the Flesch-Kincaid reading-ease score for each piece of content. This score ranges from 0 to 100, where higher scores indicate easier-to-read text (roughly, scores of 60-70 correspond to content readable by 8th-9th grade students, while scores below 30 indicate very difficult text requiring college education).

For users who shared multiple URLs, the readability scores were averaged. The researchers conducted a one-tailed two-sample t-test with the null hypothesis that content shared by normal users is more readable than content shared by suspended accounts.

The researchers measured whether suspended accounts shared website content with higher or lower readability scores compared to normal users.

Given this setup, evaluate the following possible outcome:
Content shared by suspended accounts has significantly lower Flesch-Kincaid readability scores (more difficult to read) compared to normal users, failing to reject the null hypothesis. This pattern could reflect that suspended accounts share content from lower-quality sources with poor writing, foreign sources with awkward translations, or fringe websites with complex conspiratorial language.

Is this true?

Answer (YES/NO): NO